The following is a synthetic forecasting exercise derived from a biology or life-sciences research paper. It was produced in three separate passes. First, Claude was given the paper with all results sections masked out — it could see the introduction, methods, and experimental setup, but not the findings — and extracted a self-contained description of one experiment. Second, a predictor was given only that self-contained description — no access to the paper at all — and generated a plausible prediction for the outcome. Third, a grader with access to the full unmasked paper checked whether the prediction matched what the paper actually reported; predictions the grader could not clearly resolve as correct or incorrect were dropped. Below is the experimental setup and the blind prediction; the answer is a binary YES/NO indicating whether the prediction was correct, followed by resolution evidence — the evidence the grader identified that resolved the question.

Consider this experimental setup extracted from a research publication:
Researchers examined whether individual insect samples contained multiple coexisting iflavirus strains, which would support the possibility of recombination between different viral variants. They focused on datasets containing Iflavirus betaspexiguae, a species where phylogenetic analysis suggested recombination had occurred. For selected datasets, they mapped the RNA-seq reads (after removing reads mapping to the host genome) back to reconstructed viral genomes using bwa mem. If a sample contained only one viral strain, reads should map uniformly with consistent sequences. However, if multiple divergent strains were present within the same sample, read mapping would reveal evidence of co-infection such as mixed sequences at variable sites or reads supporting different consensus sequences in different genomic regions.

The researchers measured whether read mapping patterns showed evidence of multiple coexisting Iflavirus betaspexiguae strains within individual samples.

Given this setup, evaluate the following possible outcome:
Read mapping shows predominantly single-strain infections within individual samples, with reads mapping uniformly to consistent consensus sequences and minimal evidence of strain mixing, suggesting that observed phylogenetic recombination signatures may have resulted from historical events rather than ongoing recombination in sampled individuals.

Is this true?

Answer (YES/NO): NO